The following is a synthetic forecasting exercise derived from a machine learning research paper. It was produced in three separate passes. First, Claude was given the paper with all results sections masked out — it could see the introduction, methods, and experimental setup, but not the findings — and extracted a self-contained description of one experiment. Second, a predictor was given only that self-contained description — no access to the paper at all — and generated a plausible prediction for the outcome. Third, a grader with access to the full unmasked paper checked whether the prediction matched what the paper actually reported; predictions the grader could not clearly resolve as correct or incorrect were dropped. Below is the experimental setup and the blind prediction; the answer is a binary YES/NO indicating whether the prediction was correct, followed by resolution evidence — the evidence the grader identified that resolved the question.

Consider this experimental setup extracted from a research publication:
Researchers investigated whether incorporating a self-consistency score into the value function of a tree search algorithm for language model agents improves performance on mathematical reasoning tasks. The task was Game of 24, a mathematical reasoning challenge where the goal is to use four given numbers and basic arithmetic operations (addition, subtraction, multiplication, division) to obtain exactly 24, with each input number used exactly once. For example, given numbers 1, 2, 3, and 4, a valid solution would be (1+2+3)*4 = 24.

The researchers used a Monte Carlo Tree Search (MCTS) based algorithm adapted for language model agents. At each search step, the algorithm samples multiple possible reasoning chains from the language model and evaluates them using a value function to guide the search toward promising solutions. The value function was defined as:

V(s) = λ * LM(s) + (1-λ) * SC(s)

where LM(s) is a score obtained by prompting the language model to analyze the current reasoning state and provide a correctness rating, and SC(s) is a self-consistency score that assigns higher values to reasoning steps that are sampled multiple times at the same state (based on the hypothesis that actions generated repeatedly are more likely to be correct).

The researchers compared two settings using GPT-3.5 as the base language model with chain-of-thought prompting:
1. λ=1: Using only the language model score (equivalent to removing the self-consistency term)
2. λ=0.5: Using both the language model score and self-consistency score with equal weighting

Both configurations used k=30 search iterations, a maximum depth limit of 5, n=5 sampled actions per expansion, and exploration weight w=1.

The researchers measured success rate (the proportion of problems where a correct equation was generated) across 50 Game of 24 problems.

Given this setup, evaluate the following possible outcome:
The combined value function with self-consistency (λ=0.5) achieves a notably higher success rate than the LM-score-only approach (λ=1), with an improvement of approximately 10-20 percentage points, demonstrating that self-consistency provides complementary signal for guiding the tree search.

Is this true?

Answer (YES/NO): NO